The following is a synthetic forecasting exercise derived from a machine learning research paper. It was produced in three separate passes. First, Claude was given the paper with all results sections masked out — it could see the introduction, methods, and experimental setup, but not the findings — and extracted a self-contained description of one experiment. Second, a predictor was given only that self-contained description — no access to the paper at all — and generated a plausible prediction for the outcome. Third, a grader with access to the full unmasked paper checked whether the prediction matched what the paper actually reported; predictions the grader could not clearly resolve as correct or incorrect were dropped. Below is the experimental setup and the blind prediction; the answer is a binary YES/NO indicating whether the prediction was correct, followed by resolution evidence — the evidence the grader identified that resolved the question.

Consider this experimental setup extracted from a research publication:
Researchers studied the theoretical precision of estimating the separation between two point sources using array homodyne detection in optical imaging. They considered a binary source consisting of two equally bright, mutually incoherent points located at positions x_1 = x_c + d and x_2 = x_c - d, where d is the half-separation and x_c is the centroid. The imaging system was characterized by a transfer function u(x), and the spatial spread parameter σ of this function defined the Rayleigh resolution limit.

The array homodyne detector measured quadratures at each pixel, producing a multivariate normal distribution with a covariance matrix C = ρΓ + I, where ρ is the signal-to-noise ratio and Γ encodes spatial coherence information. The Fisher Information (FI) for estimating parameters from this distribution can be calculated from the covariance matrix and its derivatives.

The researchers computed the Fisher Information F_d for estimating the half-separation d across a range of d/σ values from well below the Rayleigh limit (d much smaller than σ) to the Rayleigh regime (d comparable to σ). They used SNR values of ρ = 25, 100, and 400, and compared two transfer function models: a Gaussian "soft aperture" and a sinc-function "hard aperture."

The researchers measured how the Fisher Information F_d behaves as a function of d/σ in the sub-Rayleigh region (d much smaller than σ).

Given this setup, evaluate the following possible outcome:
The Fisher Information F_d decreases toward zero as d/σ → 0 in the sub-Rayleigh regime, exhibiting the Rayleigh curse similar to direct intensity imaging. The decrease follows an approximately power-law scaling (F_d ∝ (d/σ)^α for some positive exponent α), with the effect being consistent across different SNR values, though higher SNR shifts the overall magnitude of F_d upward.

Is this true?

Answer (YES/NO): NO